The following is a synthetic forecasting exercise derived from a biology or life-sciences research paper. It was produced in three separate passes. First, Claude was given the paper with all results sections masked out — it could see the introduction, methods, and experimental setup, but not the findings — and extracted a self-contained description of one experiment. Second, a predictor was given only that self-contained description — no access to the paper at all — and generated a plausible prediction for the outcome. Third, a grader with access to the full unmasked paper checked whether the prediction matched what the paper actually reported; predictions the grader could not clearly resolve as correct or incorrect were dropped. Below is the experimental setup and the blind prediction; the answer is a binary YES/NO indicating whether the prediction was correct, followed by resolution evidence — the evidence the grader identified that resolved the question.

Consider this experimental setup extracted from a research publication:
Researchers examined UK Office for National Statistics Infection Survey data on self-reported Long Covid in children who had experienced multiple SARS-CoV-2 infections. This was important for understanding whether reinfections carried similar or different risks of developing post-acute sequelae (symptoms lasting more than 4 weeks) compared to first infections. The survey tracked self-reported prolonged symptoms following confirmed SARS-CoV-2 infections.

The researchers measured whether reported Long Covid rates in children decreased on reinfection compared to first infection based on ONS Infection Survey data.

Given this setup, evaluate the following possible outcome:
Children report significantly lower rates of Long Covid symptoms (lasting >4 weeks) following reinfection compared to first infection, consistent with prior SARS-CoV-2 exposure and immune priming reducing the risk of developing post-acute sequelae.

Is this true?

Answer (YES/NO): NO